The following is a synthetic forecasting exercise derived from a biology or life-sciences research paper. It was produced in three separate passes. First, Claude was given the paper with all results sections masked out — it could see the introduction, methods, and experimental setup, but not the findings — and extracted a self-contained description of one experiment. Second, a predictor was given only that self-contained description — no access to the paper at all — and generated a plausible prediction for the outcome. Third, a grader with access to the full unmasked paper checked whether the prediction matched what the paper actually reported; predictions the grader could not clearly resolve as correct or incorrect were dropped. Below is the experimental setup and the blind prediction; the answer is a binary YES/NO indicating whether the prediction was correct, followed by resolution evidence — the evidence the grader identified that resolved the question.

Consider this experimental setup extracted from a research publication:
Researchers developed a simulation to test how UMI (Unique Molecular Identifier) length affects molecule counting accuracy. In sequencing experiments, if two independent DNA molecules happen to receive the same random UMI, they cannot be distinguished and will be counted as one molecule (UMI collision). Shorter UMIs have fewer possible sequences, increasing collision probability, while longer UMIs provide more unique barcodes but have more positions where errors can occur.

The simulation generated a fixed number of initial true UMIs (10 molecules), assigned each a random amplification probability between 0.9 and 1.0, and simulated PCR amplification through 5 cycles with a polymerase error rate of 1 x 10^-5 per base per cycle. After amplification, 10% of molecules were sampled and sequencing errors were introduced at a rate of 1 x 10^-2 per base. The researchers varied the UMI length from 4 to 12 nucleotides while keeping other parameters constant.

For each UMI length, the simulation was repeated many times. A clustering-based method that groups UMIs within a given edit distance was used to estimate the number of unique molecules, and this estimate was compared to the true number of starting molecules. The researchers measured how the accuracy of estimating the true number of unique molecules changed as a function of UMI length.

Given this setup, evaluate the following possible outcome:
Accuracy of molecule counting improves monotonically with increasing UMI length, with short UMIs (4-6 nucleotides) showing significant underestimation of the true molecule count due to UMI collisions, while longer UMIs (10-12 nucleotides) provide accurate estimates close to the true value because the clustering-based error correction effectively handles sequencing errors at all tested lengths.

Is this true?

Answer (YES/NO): NO